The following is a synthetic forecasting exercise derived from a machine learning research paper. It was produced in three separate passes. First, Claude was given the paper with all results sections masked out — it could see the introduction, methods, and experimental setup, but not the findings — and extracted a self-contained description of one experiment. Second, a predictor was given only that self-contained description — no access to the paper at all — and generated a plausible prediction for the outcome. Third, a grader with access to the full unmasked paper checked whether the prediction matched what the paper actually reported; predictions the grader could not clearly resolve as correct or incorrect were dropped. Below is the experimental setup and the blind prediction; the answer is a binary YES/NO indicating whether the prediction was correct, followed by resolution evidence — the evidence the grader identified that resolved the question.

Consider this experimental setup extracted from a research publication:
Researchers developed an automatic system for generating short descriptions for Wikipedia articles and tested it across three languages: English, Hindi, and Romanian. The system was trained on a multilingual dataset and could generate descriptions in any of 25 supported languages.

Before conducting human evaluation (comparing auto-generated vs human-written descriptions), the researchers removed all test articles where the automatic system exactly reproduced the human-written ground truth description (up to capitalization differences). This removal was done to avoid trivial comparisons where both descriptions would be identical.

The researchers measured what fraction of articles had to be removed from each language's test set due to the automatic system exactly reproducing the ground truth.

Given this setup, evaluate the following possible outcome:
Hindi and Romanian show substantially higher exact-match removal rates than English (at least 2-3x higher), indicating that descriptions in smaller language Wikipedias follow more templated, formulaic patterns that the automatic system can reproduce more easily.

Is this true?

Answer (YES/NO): NO